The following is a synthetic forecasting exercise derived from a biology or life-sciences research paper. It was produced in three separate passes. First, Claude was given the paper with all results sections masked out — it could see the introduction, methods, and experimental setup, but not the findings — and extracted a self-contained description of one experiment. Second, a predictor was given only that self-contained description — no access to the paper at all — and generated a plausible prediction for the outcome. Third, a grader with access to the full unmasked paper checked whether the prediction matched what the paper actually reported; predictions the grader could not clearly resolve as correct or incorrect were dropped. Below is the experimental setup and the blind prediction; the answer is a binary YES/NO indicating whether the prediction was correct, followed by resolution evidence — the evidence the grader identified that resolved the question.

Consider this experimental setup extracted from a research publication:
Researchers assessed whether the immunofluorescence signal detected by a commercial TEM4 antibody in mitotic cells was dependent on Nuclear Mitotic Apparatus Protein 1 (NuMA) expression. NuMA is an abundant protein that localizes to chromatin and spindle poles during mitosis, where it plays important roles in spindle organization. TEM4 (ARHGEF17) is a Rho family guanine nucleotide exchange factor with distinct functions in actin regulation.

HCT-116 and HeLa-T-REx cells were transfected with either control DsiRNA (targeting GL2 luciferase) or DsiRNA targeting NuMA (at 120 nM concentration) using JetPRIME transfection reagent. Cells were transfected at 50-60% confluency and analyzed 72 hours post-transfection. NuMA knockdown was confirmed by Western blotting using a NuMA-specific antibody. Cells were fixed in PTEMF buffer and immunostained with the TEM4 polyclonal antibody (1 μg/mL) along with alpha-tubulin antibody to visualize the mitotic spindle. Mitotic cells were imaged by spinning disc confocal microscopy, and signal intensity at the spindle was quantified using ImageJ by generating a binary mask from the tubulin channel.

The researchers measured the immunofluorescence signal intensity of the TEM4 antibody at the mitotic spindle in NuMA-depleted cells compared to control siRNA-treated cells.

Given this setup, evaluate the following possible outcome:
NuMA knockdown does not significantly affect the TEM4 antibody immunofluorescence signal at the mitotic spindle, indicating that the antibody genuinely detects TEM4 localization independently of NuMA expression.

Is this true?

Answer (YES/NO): NO